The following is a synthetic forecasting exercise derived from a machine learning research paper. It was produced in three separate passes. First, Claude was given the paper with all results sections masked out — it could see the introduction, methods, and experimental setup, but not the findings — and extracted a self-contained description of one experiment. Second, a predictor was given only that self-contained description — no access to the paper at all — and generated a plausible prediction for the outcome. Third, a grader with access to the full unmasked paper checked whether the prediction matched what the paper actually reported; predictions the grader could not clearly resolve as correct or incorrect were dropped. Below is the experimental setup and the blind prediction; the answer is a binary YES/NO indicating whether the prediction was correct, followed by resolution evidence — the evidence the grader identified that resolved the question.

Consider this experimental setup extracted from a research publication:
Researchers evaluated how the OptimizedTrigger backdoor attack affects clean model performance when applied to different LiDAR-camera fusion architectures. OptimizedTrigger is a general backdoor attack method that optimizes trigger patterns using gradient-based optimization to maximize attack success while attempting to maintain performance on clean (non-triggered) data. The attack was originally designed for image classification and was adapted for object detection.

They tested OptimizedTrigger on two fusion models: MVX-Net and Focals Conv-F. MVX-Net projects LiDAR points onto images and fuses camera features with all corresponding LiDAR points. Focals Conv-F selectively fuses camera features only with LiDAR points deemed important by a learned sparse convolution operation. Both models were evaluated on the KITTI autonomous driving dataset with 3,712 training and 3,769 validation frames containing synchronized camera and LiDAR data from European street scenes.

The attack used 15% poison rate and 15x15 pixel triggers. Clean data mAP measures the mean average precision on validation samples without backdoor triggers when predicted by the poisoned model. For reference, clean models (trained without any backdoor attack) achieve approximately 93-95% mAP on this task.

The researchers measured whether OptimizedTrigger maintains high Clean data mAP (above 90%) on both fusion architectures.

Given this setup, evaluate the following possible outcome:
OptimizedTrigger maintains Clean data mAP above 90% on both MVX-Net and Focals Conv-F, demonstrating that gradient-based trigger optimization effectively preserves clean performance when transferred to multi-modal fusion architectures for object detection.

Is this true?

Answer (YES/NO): NO